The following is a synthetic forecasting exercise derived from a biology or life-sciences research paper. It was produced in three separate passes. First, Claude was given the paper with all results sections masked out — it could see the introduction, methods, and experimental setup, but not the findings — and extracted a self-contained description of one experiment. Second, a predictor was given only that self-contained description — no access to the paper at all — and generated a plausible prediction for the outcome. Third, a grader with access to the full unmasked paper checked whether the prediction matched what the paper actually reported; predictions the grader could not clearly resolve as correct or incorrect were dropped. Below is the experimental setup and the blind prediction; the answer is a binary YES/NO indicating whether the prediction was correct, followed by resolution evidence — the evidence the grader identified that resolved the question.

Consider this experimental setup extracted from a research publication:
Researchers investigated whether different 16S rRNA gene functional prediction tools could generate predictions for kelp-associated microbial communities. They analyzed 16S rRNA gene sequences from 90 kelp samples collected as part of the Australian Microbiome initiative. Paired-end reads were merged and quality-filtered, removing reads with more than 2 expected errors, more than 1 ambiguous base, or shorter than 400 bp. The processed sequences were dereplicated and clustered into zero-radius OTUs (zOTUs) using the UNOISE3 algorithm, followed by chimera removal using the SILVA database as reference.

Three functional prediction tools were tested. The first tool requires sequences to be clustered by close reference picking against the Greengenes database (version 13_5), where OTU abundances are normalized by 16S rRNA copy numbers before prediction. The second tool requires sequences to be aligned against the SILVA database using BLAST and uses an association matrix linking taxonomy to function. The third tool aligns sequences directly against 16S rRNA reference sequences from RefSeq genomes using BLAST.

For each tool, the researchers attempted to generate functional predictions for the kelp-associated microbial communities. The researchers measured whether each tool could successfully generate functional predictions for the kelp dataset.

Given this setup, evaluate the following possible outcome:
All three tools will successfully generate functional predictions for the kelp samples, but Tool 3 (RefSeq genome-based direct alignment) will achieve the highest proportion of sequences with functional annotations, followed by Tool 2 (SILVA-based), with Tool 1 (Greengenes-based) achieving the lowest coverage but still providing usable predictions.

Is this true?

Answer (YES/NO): NO